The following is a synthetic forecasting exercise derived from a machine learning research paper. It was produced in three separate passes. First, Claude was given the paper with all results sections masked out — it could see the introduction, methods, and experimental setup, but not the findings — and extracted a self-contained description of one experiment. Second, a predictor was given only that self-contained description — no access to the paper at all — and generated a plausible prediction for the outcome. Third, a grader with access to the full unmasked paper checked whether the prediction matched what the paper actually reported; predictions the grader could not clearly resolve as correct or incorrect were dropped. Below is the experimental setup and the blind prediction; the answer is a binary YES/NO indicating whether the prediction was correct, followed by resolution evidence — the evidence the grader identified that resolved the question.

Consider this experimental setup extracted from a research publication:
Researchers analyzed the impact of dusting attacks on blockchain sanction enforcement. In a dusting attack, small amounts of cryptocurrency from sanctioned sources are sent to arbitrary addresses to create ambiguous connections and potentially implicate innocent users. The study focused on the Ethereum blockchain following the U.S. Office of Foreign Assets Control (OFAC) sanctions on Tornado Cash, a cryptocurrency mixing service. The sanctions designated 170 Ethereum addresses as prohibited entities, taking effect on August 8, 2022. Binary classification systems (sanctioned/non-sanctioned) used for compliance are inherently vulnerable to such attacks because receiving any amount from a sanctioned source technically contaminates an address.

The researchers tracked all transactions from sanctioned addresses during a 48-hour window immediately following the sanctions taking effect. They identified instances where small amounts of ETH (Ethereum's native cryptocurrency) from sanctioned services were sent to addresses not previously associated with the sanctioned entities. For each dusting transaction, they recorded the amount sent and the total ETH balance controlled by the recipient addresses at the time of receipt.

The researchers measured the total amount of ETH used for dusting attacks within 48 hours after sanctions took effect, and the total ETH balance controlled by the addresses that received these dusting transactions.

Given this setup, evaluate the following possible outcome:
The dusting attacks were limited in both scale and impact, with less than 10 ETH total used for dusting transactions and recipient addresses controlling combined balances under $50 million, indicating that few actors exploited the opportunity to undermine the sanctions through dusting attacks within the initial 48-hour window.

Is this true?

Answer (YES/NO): NO